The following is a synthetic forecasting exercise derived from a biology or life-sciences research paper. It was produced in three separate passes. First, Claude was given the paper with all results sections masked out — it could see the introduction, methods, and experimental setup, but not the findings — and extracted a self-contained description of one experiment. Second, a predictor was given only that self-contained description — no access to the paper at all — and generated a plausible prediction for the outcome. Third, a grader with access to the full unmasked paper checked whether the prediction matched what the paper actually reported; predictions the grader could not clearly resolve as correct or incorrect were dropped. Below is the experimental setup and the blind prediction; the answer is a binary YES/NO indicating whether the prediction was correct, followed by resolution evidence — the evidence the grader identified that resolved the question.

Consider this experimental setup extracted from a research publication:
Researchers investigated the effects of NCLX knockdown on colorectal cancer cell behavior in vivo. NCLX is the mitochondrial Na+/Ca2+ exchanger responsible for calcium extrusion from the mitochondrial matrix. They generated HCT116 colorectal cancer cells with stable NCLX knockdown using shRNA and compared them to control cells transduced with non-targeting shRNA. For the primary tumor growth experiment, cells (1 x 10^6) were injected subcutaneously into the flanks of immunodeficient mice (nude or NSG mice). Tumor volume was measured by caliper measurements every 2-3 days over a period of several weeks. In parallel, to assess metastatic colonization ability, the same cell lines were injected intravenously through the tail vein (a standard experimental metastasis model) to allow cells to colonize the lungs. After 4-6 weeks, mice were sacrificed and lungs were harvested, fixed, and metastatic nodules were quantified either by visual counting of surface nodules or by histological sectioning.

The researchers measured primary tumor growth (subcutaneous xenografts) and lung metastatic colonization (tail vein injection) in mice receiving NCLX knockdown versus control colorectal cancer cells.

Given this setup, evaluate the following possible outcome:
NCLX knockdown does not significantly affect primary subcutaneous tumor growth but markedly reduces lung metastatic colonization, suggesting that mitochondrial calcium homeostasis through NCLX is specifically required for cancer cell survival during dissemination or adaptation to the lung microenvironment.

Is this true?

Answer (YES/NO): NO